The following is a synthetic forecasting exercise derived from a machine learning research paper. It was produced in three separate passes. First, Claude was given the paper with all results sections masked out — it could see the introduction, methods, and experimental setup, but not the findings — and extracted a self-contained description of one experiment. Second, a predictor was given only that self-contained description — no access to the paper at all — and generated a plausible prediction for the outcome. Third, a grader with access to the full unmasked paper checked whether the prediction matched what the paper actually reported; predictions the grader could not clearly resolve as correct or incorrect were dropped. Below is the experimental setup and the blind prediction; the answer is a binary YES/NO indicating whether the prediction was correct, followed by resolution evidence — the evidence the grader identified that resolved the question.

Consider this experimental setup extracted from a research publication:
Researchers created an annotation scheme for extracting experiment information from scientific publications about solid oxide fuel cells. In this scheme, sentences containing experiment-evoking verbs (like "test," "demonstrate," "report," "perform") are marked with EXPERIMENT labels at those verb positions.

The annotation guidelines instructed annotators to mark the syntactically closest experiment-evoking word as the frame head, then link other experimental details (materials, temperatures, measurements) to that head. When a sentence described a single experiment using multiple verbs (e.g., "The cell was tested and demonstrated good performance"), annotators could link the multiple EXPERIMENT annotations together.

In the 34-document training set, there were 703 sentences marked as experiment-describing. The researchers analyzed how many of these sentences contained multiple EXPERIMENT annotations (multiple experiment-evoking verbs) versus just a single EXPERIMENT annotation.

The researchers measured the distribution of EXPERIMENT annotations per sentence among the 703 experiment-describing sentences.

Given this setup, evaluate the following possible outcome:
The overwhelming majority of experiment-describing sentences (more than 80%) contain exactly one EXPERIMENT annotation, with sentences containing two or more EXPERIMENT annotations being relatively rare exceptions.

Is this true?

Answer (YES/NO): YES